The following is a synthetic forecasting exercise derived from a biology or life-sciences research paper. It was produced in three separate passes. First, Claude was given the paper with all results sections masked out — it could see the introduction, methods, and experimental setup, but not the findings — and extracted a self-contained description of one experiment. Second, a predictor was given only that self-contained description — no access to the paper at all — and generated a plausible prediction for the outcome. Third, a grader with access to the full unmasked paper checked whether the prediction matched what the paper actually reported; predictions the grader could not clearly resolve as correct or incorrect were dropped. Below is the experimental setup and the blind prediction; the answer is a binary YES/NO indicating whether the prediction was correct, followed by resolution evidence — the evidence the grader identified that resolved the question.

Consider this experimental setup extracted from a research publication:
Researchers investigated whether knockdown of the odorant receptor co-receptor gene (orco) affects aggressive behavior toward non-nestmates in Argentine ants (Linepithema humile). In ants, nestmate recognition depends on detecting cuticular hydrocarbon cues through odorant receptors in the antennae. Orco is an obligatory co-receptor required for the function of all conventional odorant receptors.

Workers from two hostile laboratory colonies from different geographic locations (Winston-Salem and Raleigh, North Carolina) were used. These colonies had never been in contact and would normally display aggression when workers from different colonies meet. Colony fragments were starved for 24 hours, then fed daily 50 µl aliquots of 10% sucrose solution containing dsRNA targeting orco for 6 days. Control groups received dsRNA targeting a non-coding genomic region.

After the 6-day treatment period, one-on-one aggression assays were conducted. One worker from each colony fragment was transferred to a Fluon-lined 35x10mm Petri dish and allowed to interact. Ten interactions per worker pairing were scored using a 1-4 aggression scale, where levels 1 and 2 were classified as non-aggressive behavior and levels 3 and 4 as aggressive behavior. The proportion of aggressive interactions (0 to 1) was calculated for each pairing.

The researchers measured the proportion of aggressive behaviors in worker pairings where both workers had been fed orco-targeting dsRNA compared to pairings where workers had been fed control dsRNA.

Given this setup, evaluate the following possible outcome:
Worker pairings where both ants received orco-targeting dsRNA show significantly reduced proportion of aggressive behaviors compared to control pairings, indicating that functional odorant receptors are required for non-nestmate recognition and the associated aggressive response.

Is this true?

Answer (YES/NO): YES